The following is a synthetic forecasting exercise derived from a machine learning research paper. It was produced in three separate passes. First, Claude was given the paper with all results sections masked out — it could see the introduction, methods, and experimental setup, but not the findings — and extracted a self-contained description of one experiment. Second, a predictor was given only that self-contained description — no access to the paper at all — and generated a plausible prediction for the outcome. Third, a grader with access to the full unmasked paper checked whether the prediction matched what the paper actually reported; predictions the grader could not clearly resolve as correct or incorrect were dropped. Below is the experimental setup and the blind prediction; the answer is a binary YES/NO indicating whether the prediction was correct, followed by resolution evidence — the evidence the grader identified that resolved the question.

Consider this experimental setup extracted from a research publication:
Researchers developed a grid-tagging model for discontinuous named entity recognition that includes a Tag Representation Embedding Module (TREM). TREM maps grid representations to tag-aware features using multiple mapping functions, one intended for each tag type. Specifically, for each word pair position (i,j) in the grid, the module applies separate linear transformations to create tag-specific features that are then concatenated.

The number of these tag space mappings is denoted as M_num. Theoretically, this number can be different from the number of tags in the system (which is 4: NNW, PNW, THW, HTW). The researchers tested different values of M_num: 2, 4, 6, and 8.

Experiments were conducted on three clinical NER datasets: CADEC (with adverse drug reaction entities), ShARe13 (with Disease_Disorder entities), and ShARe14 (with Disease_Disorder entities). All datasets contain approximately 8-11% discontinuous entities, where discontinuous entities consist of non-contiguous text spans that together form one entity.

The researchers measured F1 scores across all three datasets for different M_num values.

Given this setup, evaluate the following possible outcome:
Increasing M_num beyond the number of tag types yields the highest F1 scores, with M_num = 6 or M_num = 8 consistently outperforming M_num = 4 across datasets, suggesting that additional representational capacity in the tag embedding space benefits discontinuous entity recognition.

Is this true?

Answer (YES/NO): NO